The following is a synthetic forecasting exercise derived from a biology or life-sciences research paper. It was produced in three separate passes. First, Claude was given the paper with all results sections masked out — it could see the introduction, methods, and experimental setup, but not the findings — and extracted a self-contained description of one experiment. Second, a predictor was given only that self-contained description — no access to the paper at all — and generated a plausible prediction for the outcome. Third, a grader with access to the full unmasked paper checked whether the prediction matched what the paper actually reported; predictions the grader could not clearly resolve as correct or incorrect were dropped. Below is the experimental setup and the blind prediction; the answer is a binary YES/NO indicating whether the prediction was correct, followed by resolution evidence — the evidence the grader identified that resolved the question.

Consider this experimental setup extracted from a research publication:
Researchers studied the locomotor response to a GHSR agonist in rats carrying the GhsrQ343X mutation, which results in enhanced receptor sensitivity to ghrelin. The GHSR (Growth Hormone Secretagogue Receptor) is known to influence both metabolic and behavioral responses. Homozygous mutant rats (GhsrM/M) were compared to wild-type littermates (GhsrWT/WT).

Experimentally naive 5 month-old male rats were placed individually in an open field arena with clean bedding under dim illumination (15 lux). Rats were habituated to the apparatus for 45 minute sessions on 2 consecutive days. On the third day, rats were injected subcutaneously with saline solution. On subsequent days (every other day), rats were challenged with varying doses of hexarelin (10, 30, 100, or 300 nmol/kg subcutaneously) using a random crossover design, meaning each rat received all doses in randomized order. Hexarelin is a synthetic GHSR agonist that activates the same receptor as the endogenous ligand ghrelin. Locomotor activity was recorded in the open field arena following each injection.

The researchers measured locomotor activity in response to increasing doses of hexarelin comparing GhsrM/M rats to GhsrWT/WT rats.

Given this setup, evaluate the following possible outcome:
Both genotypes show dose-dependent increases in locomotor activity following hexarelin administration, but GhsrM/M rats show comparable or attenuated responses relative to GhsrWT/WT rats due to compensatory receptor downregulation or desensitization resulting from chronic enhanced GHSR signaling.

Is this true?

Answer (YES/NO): NO